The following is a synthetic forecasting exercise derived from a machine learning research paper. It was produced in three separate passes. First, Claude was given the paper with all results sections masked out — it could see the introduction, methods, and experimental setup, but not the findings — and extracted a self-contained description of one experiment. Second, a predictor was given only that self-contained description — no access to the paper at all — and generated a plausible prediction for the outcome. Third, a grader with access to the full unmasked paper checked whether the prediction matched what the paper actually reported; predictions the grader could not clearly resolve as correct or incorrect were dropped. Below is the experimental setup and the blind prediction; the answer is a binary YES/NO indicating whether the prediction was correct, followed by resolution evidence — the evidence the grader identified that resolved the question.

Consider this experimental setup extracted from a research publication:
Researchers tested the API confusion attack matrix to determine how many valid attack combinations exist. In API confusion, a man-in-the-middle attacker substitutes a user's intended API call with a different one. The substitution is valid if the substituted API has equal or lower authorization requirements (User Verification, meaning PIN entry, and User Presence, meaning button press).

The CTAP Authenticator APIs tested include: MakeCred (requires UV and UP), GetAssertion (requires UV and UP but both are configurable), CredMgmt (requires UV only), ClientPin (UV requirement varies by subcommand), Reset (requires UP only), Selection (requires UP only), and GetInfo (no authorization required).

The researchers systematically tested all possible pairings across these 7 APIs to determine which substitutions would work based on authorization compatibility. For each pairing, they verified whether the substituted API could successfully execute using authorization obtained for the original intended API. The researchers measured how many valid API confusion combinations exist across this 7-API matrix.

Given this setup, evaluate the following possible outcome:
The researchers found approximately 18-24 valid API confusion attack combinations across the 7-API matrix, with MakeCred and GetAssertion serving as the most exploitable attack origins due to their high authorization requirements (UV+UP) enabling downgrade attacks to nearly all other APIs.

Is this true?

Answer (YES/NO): NO